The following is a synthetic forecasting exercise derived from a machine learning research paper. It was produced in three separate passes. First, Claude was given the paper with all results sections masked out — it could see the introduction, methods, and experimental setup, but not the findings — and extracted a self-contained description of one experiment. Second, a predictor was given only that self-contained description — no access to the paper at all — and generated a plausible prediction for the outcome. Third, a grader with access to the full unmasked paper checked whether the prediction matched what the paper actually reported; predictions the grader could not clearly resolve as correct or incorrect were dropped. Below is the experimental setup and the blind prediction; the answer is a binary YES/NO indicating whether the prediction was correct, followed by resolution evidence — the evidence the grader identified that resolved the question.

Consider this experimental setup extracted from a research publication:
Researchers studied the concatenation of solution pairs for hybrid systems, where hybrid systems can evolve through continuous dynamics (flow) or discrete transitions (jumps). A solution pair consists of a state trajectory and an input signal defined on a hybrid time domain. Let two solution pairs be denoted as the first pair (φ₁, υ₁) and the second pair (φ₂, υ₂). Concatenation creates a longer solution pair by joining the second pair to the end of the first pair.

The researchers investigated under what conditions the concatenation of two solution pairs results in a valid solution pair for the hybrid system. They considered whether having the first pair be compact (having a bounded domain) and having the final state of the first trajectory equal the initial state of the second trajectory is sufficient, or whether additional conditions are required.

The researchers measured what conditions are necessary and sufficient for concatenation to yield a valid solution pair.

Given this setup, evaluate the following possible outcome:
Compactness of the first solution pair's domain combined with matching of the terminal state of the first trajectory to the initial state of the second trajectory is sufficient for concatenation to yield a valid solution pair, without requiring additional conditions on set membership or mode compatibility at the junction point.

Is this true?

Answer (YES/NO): NO